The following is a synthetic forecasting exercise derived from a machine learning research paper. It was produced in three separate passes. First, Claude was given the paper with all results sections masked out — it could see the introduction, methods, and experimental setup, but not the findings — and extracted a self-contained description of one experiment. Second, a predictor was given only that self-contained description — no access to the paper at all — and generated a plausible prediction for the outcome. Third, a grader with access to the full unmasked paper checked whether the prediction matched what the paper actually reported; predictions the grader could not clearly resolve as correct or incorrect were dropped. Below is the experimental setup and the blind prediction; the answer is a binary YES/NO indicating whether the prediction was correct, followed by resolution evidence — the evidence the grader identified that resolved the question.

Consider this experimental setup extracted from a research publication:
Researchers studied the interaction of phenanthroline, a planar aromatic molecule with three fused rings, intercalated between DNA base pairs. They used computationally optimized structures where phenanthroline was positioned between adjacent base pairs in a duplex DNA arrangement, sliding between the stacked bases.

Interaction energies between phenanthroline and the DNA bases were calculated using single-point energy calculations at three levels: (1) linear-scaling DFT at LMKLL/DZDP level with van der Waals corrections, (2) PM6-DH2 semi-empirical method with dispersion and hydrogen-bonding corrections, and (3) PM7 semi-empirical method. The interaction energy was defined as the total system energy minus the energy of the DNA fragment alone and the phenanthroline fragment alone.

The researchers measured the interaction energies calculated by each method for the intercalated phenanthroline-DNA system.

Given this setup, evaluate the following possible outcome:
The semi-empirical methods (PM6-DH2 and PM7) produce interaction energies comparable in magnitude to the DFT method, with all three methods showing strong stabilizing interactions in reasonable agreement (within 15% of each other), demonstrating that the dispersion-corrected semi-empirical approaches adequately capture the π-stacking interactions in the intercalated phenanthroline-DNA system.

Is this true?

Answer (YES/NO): NO